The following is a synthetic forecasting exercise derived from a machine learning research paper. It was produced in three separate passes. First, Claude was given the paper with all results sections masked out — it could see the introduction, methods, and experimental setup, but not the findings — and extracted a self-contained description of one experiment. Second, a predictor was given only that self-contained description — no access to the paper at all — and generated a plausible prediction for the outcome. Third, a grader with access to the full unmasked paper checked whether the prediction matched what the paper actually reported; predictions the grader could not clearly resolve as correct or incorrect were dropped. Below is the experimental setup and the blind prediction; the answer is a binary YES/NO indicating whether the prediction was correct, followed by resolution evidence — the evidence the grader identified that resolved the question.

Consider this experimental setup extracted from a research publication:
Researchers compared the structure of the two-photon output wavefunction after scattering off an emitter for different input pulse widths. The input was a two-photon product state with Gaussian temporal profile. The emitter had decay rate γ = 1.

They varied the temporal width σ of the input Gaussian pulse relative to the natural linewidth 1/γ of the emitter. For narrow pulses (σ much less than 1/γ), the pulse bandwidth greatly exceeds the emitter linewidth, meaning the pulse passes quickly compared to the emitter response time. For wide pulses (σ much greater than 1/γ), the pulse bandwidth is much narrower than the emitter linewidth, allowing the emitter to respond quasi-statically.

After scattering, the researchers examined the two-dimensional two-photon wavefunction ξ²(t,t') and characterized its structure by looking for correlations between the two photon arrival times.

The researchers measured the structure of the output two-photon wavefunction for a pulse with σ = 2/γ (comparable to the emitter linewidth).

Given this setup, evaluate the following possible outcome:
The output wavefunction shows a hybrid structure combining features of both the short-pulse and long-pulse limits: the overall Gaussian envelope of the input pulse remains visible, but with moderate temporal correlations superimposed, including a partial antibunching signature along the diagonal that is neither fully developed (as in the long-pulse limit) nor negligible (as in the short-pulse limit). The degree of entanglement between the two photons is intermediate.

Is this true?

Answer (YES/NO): NO